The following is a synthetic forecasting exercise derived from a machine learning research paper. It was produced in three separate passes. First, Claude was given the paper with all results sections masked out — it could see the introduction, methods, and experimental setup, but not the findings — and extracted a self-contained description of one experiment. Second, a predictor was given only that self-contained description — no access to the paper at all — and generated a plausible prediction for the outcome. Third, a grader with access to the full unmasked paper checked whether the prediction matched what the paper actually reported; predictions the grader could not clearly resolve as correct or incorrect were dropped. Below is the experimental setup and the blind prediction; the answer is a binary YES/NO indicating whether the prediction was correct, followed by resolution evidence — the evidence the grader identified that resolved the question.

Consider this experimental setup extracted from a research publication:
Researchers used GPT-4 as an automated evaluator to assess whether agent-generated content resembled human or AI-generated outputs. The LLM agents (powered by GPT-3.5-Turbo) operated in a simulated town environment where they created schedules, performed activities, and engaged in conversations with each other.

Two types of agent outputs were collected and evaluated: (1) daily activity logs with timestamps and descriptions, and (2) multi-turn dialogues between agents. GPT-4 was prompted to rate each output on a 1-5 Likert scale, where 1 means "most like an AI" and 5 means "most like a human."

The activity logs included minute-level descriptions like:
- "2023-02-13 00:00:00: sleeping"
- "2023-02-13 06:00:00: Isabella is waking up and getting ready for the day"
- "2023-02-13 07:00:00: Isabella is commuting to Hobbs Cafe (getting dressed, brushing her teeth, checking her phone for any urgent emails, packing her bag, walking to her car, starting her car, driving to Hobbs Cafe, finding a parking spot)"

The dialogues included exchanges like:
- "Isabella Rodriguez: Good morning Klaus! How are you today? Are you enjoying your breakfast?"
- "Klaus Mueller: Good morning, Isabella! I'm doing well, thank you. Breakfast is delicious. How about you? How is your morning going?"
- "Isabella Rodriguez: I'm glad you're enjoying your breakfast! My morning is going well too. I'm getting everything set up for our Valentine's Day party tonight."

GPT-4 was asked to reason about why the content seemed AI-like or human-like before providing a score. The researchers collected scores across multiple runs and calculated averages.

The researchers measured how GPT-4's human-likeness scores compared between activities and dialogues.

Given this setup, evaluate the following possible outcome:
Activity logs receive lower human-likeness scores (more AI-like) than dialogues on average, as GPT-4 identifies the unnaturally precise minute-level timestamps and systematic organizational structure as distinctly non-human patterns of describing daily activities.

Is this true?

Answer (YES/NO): YES